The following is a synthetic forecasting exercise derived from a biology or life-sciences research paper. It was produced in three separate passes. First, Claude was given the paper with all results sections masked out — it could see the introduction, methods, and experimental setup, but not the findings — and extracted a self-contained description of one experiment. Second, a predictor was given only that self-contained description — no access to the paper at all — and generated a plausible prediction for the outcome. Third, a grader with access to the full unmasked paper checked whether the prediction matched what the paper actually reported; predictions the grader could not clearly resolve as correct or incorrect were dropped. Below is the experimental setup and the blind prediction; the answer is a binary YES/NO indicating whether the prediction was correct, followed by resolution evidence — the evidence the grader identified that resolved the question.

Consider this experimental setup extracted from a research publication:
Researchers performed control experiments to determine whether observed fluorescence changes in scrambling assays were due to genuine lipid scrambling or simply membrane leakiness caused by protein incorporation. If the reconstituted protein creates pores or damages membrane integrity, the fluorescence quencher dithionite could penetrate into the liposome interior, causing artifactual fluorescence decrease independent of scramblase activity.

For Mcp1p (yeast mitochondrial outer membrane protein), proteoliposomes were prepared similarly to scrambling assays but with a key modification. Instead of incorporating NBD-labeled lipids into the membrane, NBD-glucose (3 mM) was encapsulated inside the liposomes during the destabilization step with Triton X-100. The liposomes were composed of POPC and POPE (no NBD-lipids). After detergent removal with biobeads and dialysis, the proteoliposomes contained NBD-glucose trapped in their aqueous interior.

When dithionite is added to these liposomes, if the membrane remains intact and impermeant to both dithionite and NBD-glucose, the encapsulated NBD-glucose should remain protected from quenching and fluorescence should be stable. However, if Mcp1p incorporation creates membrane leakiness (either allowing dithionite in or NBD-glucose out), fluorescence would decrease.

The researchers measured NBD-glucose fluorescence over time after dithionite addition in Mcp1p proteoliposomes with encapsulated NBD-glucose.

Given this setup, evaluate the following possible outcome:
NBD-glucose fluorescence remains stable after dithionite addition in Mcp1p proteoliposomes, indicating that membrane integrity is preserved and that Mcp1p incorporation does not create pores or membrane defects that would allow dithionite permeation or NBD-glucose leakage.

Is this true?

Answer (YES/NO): YES